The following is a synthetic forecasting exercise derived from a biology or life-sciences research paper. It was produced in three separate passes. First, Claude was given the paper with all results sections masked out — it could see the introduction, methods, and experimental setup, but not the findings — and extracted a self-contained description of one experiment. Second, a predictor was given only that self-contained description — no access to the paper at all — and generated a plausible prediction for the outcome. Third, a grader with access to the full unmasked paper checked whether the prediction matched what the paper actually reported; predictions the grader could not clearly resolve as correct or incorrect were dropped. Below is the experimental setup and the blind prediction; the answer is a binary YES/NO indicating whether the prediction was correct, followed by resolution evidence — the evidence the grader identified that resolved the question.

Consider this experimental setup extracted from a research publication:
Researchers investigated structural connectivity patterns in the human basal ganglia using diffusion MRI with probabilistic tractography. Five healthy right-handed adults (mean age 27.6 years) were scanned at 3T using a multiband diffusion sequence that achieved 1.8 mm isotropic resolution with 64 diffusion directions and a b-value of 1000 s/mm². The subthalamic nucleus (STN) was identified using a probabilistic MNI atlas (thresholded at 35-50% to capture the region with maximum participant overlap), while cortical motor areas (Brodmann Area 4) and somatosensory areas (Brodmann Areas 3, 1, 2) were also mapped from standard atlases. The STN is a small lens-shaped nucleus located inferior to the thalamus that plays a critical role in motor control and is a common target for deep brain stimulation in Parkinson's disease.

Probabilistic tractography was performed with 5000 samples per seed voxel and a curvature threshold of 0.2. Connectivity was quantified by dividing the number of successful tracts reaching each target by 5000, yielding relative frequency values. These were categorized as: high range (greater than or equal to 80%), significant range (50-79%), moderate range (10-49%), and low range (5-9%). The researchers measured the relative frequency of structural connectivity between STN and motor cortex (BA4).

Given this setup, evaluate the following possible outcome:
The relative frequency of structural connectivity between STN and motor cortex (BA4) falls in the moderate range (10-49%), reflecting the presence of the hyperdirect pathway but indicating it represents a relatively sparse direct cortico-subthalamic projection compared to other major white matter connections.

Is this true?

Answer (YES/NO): NO